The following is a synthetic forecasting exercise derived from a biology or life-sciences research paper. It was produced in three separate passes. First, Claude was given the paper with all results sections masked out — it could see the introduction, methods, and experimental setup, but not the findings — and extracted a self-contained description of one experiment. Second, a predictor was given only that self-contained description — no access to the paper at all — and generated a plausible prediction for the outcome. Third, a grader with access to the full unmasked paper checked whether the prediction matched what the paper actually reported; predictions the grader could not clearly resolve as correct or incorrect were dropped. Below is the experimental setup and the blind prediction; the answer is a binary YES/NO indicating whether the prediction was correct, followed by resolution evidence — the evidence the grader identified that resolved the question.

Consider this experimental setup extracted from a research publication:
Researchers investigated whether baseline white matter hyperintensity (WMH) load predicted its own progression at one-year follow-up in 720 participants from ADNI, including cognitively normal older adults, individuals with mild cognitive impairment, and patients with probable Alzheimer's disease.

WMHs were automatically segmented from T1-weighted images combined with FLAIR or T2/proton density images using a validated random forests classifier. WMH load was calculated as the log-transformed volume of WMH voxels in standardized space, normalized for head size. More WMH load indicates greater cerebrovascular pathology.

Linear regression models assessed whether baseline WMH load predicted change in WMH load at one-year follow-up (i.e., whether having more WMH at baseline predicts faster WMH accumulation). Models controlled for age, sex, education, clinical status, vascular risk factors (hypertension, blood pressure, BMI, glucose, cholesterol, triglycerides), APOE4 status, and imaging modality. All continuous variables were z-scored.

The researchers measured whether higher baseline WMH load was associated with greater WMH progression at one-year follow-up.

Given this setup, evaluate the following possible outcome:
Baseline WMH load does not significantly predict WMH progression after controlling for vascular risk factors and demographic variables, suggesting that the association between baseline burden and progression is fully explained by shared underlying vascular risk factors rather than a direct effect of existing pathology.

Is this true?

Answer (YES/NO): NO